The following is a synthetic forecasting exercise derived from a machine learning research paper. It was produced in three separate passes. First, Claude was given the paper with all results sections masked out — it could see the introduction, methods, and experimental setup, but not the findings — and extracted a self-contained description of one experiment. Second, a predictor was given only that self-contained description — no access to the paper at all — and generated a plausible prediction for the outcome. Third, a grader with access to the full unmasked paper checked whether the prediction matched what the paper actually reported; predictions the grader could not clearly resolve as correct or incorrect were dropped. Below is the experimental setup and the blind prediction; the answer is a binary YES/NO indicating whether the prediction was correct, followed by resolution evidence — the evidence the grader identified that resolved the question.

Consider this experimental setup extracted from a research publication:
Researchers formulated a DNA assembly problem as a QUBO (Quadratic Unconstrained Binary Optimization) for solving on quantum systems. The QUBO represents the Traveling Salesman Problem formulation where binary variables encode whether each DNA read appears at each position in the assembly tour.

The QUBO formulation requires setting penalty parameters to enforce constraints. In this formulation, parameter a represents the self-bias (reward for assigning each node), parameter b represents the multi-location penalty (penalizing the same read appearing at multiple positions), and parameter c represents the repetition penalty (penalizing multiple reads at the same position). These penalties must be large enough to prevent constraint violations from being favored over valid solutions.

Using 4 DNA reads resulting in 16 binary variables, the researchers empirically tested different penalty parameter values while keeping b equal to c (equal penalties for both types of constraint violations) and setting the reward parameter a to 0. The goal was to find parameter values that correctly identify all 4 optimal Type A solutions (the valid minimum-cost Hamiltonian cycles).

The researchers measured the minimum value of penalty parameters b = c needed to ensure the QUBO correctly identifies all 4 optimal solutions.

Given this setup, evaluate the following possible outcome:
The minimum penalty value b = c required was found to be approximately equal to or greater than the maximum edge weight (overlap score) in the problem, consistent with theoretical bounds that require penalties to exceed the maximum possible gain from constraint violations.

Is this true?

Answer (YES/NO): YES